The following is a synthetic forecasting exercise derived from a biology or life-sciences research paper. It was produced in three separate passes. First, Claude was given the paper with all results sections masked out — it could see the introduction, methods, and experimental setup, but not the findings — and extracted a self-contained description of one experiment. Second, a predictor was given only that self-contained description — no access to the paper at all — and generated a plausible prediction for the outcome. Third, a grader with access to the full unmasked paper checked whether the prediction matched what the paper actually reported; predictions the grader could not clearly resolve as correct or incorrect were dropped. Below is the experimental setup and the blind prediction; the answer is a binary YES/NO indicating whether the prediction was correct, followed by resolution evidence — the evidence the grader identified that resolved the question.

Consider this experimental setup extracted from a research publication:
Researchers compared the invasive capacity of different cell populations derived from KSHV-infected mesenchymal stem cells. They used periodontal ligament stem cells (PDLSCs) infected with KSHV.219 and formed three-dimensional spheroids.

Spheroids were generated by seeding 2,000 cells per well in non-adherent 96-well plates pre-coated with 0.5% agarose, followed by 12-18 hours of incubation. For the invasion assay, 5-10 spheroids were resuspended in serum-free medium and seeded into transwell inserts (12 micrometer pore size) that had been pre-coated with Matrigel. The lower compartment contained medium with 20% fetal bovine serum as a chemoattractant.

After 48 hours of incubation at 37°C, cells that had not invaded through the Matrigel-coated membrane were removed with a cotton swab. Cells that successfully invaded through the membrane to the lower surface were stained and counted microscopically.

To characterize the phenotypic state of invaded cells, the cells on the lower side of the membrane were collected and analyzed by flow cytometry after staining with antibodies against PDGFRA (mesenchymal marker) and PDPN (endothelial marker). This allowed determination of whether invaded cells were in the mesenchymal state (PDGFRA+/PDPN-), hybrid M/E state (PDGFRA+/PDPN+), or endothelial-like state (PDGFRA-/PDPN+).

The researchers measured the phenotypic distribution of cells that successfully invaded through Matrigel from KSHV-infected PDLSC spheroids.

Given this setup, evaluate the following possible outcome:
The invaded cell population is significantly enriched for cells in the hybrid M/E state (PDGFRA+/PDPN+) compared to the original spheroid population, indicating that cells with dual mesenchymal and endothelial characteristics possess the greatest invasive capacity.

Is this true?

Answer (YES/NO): YES